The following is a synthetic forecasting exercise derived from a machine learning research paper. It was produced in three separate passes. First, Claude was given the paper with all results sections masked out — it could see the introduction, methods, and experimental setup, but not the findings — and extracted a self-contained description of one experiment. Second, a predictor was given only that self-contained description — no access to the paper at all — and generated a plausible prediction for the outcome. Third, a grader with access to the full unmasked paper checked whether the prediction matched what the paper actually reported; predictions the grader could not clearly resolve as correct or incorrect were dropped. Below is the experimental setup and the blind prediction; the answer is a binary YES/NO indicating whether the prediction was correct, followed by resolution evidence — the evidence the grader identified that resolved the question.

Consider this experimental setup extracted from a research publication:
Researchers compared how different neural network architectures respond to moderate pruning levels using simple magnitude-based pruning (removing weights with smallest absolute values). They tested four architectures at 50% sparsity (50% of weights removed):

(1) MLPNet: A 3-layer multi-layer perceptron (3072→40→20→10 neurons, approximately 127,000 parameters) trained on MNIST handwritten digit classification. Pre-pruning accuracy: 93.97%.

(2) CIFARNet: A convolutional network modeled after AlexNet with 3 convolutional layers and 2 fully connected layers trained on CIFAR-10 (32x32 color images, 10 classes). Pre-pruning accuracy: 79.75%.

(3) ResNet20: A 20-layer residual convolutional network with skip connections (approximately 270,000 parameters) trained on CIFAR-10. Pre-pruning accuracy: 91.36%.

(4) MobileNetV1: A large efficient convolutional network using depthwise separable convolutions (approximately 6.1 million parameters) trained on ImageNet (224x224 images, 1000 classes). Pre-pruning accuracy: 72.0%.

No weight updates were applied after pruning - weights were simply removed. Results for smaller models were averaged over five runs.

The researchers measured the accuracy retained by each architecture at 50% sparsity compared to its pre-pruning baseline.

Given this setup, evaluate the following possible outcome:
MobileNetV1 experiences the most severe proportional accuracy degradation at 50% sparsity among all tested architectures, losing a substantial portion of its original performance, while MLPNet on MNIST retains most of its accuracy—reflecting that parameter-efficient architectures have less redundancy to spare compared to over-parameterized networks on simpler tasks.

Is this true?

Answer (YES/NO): YES